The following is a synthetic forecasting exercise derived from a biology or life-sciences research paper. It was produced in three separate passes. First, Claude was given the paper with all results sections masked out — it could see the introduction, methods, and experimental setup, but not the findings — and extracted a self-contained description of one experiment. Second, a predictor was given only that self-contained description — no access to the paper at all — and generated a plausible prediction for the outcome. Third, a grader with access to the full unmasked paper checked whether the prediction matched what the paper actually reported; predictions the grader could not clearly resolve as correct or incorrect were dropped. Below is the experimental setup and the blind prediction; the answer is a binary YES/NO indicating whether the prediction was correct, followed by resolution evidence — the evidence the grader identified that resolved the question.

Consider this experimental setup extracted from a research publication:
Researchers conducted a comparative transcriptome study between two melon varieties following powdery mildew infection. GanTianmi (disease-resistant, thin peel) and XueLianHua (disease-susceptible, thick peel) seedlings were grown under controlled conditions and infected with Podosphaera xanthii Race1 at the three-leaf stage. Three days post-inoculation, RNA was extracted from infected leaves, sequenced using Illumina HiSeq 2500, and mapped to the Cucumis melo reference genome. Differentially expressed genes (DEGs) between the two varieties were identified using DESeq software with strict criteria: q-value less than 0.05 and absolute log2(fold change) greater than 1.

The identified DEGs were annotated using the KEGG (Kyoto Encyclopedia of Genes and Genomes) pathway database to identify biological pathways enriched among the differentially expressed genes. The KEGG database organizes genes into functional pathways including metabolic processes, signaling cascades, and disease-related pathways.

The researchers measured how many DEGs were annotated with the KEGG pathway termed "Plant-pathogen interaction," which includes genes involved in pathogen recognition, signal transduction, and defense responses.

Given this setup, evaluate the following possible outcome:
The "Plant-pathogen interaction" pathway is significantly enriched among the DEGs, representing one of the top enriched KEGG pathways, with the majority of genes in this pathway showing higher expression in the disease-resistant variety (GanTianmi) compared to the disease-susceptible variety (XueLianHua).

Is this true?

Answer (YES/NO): NO